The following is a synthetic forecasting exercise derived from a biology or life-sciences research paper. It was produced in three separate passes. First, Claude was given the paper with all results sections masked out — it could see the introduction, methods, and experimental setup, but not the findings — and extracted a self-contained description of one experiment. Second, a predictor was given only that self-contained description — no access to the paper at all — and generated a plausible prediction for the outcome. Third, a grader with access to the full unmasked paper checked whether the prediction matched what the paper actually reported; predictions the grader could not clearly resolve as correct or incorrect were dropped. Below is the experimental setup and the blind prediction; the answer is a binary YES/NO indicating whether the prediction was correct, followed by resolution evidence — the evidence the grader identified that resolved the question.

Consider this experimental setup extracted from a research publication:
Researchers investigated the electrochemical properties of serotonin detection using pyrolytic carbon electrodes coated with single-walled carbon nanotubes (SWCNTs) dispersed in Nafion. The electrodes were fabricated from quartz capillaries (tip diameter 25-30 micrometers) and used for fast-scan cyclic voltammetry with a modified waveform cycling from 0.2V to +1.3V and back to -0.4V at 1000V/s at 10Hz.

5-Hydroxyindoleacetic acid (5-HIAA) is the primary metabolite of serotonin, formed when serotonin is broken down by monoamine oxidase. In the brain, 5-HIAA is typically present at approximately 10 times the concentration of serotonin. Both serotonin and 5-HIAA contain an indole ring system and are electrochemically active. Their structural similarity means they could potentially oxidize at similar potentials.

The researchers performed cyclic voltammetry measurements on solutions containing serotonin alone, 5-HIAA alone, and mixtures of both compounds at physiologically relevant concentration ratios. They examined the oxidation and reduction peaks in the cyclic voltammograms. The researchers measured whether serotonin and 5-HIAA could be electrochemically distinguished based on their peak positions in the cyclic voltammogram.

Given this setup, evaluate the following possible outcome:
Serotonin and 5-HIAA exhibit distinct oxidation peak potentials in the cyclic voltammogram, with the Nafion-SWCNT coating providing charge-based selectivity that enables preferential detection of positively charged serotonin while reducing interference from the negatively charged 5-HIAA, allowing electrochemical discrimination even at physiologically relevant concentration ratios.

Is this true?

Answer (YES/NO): NO